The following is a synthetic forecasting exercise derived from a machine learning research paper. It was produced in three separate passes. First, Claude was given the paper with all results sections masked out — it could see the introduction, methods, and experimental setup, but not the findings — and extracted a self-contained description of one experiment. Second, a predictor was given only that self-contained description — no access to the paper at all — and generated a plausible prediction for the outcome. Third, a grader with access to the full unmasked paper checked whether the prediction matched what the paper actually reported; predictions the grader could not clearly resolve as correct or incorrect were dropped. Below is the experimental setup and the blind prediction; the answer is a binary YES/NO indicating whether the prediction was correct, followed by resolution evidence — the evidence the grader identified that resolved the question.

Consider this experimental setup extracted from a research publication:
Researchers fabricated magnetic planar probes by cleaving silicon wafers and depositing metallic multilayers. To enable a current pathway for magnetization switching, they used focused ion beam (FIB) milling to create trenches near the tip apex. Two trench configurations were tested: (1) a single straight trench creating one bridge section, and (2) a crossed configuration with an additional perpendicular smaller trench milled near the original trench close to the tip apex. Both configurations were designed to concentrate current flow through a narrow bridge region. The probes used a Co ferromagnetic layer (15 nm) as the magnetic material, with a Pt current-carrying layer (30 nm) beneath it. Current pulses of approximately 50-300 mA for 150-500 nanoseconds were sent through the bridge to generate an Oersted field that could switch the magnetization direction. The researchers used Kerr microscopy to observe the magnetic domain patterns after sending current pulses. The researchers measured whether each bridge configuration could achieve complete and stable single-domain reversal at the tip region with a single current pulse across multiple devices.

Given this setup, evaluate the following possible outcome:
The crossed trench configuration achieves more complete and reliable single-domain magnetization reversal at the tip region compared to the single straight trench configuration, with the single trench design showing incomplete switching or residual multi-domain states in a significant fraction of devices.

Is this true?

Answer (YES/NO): YES